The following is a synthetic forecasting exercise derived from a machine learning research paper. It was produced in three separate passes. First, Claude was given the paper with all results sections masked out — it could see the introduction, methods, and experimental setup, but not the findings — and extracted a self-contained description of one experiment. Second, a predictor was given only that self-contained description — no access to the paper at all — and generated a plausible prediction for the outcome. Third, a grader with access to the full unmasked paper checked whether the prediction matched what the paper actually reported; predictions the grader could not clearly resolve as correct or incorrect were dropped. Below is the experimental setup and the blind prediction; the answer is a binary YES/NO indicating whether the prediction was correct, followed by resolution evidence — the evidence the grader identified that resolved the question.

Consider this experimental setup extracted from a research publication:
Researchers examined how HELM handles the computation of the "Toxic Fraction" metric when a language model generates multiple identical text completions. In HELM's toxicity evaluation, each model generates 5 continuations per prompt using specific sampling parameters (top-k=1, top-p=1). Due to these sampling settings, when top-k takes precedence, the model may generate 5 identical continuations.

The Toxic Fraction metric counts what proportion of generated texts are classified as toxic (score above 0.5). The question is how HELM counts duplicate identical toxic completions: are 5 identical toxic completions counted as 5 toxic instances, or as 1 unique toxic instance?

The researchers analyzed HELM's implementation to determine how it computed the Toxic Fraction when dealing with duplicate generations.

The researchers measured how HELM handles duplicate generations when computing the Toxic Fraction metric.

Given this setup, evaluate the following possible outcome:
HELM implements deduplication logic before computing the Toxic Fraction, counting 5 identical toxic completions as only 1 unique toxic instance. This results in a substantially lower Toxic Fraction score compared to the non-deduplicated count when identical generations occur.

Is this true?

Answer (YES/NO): YES